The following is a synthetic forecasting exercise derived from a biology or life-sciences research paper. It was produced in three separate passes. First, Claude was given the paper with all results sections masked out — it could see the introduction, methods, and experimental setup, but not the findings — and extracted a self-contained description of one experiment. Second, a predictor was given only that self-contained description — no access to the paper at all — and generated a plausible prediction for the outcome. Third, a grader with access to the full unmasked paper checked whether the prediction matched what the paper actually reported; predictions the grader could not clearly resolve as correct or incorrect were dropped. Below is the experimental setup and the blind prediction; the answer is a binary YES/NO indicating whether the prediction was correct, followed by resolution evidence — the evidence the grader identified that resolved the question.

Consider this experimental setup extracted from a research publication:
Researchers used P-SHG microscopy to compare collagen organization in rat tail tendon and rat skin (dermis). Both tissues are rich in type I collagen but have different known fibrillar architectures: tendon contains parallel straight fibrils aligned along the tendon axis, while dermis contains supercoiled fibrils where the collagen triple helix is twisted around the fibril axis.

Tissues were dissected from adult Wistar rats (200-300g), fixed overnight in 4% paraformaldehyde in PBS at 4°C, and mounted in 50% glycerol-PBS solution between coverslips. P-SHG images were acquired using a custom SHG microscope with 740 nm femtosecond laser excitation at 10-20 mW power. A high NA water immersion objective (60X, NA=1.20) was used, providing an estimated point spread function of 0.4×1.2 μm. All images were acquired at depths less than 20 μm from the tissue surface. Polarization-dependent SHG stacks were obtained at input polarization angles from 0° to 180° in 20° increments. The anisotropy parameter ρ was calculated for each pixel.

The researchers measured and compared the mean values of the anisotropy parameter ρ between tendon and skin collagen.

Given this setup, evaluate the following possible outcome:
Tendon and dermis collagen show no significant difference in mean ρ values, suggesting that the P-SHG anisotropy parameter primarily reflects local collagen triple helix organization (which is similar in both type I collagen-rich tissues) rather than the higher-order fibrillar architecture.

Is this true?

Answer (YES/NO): NO